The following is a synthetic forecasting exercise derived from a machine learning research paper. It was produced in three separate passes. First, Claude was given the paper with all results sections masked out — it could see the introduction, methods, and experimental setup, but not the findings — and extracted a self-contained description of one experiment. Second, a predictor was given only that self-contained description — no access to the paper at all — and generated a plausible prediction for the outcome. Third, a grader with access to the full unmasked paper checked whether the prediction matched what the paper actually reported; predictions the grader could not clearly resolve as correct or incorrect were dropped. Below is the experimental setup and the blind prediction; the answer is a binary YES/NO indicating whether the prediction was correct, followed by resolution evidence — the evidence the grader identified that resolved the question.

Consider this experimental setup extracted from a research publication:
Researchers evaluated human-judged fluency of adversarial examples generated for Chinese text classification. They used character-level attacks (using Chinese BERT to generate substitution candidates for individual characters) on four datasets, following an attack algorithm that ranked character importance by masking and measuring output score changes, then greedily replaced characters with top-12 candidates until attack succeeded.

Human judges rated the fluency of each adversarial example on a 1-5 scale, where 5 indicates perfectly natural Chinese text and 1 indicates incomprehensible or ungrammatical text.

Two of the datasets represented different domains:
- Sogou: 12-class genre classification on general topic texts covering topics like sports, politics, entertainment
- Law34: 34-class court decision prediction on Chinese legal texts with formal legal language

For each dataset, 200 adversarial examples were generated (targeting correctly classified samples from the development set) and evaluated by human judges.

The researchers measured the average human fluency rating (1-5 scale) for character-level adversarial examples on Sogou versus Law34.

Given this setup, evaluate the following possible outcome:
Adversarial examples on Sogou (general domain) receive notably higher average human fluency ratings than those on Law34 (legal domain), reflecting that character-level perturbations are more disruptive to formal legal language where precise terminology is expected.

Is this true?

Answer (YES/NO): NO